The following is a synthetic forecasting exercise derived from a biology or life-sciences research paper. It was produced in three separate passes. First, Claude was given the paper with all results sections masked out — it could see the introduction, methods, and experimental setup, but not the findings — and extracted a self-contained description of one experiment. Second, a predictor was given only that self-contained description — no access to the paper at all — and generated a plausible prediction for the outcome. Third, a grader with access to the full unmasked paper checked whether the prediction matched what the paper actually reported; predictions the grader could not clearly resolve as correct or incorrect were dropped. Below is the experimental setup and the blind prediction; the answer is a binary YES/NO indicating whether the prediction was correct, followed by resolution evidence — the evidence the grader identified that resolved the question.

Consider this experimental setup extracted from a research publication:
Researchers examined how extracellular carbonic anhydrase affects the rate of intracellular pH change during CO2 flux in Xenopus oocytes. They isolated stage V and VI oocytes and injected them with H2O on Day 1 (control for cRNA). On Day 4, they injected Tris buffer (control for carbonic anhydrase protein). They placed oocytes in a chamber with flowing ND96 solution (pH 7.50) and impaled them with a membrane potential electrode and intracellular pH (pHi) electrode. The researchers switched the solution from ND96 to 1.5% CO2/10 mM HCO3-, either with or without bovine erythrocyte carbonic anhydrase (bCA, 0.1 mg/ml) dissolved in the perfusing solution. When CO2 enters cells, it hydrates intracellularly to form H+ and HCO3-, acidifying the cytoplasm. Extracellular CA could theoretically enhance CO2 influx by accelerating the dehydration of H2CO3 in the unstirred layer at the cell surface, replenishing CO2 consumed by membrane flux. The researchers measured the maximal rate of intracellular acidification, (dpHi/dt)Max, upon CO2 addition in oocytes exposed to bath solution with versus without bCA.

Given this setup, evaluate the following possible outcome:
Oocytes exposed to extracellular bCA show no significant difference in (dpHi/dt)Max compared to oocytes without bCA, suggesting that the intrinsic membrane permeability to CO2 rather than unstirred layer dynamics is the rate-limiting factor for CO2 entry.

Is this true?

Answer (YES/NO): NO